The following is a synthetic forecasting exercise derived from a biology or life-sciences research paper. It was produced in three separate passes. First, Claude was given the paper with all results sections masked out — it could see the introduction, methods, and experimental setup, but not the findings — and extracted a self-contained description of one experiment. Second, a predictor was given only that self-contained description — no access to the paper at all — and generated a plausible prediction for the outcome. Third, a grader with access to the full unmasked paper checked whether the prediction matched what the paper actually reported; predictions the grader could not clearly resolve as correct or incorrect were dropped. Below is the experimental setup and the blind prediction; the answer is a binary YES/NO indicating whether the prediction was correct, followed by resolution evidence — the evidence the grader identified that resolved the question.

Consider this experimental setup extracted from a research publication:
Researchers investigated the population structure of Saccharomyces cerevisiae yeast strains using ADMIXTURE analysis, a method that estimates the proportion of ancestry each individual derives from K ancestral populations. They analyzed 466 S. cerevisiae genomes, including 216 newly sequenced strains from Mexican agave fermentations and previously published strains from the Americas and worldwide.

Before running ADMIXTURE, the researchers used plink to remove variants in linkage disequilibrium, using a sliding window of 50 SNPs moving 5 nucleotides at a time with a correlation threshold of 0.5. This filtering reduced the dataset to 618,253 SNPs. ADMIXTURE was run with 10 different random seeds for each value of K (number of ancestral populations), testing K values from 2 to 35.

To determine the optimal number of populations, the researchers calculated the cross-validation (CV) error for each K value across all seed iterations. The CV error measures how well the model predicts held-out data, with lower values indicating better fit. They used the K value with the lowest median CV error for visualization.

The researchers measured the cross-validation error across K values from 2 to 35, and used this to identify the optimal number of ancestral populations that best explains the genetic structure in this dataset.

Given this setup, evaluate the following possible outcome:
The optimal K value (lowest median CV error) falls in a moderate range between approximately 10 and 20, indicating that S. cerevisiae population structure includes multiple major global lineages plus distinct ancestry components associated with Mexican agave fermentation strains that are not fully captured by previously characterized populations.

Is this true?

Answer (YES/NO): NO